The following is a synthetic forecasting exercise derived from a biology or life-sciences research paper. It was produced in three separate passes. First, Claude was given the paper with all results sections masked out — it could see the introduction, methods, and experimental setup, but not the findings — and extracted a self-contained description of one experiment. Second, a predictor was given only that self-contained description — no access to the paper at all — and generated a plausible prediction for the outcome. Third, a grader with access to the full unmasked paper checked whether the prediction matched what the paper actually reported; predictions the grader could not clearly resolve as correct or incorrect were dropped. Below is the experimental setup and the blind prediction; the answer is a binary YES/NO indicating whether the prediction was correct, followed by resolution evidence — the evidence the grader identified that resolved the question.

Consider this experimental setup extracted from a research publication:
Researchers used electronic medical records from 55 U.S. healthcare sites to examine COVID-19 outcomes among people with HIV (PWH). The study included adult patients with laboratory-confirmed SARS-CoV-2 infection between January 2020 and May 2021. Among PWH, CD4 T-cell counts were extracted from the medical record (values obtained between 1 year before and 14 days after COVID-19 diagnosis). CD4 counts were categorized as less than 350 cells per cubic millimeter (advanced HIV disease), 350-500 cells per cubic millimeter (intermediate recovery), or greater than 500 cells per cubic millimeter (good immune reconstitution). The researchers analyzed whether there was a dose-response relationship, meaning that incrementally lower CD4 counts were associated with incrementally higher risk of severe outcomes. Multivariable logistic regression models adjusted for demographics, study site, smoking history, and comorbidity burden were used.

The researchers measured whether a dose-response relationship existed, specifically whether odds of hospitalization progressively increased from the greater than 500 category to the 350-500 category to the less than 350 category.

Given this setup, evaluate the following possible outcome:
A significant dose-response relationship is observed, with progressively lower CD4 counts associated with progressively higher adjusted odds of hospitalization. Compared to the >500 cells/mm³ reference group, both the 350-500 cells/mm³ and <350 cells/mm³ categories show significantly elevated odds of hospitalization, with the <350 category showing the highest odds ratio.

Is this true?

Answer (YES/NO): YES